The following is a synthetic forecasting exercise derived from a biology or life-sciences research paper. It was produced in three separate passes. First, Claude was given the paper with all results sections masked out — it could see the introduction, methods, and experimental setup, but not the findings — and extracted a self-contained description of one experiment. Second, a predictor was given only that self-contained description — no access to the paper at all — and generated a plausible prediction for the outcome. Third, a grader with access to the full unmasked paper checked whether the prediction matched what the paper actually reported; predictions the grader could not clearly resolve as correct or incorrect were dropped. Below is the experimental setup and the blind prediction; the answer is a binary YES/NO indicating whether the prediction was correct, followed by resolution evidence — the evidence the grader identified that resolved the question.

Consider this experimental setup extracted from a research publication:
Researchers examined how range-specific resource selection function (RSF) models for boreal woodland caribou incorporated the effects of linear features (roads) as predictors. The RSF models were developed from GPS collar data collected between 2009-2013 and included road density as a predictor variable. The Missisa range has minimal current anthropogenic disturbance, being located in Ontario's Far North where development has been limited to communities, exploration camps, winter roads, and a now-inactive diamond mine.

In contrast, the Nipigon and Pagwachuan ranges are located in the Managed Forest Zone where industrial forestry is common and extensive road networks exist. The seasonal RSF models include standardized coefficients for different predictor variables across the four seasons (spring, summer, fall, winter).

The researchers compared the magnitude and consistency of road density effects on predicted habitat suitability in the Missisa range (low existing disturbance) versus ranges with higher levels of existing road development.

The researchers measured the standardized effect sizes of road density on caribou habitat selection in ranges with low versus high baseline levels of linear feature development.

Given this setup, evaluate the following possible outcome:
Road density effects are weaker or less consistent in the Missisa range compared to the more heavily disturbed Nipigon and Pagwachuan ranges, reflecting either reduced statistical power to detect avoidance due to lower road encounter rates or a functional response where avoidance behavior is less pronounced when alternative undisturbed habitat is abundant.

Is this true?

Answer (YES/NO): NO